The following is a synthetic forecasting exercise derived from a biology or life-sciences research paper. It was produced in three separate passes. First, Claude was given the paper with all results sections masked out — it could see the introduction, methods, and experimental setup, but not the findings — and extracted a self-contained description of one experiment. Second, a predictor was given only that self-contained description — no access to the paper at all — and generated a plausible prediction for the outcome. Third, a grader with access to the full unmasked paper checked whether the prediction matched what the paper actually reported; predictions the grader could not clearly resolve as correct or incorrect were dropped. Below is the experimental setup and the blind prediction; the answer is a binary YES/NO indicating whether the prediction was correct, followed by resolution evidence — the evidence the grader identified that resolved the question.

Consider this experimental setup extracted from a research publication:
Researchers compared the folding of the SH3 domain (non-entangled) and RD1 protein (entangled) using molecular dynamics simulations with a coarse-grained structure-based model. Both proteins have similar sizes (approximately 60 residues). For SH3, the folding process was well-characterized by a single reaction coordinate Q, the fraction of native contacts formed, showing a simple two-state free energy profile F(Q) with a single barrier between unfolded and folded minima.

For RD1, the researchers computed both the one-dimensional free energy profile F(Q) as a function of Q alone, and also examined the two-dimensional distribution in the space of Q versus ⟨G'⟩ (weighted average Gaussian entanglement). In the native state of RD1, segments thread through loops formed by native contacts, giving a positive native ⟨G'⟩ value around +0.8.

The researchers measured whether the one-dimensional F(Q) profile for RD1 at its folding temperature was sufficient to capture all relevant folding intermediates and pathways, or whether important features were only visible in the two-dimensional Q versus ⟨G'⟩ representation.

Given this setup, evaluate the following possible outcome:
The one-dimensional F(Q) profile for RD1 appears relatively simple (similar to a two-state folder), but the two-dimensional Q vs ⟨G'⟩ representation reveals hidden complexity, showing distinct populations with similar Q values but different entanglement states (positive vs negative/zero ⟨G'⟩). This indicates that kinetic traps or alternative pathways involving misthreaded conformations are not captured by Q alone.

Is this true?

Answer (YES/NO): NO